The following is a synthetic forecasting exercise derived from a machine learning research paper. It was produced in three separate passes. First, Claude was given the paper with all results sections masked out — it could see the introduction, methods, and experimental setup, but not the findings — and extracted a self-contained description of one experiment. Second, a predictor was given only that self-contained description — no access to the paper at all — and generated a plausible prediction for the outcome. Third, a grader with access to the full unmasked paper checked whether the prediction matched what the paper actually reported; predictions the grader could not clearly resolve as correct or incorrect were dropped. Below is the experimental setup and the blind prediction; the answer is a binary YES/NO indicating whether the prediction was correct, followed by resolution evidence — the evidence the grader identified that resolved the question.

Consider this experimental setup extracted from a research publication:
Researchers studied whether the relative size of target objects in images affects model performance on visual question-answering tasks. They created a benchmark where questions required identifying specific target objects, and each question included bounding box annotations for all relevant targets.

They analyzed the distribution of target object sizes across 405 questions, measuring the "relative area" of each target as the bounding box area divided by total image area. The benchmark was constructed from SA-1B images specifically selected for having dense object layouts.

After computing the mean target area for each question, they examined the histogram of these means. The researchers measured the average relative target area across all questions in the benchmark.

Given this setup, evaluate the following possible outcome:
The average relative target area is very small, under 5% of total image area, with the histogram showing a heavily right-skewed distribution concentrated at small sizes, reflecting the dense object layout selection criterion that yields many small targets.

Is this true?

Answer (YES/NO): YES